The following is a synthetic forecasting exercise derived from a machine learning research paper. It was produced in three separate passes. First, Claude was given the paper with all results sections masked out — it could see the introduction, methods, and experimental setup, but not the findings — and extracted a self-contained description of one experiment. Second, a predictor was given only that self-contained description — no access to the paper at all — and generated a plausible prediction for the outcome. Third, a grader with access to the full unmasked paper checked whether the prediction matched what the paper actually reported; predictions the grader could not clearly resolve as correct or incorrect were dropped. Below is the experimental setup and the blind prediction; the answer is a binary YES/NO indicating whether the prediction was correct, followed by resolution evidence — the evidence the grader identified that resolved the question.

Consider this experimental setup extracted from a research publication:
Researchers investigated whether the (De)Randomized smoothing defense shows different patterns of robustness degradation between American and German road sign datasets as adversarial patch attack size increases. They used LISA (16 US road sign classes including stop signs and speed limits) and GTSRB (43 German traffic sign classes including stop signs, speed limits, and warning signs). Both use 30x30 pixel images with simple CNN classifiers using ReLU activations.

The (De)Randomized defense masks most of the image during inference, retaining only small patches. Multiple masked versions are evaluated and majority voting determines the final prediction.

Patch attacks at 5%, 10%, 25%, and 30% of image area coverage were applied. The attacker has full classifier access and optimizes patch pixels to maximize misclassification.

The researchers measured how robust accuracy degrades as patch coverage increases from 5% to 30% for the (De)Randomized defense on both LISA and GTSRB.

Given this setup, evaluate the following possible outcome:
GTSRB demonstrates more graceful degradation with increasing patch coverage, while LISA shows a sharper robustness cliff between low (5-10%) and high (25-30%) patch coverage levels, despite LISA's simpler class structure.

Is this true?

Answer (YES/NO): NO